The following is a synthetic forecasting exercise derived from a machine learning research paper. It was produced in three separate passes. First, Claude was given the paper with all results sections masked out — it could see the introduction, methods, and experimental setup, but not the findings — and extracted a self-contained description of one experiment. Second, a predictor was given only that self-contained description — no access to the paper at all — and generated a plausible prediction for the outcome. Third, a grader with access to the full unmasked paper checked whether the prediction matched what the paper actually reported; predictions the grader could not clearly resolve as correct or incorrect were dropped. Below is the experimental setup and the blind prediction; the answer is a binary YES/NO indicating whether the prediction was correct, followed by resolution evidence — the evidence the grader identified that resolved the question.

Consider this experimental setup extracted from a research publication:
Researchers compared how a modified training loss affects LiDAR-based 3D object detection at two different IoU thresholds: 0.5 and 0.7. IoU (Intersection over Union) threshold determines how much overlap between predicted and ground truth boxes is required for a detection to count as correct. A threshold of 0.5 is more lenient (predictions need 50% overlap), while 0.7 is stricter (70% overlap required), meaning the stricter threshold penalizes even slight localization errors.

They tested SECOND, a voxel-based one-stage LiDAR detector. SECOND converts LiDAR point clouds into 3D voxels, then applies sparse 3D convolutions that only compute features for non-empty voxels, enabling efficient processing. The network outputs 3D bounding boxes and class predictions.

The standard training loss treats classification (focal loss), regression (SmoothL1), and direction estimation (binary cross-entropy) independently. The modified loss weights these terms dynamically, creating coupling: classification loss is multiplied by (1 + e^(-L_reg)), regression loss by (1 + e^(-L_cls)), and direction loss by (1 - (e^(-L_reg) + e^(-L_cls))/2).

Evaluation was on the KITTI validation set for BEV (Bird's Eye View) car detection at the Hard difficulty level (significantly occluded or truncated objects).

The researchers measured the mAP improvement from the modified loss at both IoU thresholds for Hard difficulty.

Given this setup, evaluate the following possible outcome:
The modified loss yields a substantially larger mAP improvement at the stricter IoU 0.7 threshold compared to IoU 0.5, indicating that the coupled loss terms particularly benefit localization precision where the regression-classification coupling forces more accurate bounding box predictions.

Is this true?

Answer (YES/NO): NO